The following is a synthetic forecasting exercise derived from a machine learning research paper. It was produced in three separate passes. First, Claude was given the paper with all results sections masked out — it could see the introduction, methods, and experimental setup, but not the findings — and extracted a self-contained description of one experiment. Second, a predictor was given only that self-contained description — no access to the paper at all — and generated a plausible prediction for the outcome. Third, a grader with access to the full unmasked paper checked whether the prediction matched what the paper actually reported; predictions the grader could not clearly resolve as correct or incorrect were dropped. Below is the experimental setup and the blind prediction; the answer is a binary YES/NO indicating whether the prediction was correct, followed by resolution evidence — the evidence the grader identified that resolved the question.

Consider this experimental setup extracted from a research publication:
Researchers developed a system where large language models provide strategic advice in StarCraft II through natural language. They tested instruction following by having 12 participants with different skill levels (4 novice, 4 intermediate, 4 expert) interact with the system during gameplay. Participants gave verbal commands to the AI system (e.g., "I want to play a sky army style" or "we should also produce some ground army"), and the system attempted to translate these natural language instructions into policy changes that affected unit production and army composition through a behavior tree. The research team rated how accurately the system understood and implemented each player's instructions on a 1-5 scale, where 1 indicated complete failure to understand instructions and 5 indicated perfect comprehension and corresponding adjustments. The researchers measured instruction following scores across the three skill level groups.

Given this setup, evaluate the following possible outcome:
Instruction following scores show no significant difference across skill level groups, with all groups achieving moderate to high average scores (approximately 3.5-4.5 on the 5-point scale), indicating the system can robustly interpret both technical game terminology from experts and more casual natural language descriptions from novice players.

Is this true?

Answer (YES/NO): NO